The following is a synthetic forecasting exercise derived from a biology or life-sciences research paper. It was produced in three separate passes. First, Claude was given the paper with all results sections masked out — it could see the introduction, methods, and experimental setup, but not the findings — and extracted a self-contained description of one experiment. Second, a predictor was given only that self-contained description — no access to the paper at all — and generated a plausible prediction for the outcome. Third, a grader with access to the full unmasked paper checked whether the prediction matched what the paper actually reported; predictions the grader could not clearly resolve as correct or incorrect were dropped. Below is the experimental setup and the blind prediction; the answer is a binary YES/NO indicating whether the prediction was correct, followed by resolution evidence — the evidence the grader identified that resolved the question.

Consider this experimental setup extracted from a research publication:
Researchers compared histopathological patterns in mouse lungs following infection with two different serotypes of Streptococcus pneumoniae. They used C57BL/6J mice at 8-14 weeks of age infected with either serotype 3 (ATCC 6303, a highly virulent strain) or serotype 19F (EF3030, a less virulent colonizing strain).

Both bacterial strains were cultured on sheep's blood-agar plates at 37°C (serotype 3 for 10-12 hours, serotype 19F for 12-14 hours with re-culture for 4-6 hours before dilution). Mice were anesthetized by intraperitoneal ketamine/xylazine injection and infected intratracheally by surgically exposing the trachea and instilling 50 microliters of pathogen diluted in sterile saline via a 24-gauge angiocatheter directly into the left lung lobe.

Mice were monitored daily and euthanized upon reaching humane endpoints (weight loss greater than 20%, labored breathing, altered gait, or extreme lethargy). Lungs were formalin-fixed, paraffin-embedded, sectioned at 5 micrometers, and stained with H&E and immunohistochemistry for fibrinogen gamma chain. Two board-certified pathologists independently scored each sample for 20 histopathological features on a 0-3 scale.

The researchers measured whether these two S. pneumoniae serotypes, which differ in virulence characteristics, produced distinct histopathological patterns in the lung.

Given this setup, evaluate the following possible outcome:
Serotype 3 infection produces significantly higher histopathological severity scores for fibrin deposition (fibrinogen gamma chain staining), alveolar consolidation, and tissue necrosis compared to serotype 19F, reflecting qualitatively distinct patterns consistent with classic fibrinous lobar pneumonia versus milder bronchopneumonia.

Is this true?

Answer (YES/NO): NO